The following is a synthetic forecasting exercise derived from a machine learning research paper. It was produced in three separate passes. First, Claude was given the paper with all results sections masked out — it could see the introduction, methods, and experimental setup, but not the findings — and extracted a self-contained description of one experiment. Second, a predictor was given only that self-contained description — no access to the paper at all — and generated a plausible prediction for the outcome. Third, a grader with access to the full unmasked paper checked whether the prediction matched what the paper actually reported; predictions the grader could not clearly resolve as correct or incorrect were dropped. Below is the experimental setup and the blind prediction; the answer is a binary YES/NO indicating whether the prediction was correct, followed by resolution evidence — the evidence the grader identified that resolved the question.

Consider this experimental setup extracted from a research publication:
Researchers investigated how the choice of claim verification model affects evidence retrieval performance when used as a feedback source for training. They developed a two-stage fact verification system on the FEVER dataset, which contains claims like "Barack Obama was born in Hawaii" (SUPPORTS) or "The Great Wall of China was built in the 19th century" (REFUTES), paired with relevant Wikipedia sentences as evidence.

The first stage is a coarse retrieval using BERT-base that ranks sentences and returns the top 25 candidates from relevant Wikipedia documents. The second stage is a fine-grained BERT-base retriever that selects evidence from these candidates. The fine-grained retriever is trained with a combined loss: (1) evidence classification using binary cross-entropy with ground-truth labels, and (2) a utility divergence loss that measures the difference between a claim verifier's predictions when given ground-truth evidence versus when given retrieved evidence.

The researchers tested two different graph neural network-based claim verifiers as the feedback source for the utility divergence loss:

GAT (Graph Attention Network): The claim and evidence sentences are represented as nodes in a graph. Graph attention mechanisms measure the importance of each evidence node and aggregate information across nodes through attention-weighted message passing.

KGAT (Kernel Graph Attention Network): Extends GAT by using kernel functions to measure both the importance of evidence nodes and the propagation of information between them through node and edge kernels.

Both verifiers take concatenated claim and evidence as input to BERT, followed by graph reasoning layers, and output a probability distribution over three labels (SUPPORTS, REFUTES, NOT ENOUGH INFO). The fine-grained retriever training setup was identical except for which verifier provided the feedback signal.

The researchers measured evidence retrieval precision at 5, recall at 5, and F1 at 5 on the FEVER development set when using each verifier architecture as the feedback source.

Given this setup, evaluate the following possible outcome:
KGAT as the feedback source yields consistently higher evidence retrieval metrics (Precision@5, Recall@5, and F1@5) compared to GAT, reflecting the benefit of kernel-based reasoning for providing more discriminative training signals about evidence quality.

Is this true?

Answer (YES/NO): NO